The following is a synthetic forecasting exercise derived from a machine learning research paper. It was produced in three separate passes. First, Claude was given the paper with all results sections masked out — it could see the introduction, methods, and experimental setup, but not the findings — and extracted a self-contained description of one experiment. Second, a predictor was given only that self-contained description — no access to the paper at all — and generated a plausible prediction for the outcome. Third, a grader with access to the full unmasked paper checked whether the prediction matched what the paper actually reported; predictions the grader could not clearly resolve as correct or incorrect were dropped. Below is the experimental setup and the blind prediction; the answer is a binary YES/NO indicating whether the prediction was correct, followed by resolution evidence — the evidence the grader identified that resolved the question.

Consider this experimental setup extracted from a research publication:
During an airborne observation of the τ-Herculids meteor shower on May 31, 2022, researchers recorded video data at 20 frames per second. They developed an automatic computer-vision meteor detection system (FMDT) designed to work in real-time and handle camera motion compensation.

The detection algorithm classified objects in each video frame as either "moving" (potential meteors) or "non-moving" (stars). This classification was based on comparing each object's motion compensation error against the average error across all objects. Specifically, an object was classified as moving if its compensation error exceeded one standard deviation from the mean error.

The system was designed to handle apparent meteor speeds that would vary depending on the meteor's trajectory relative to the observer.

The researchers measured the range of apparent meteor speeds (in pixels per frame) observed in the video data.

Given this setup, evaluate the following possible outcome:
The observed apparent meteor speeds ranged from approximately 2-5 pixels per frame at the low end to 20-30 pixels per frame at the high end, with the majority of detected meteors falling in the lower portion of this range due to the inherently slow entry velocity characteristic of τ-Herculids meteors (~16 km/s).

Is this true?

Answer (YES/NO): NO